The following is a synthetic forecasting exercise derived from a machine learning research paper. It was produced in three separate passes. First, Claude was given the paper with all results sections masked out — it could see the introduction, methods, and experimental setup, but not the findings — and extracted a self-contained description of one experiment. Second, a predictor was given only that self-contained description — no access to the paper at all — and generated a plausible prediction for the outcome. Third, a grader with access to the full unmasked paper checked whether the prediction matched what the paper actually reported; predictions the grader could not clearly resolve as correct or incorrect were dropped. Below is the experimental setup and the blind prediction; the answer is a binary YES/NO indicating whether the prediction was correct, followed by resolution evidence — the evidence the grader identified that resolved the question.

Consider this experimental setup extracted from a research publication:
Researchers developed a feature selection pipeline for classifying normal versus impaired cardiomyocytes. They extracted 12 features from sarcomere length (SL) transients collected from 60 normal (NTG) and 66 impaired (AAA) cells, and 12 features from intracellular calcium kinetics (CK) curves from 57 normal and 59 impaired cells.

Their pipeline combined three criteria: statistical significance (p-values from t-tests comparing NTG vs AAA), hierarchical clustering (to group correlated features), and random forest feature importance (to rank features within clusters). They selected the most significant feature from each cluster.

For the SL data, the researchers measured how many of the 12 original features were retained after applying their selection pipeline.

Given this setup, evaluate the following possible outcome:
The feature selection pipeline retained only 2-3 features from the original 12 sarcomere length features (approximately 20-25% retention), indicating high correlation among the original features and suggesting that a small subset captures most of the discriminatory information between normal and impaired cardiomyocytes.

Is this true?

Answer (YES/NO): NO